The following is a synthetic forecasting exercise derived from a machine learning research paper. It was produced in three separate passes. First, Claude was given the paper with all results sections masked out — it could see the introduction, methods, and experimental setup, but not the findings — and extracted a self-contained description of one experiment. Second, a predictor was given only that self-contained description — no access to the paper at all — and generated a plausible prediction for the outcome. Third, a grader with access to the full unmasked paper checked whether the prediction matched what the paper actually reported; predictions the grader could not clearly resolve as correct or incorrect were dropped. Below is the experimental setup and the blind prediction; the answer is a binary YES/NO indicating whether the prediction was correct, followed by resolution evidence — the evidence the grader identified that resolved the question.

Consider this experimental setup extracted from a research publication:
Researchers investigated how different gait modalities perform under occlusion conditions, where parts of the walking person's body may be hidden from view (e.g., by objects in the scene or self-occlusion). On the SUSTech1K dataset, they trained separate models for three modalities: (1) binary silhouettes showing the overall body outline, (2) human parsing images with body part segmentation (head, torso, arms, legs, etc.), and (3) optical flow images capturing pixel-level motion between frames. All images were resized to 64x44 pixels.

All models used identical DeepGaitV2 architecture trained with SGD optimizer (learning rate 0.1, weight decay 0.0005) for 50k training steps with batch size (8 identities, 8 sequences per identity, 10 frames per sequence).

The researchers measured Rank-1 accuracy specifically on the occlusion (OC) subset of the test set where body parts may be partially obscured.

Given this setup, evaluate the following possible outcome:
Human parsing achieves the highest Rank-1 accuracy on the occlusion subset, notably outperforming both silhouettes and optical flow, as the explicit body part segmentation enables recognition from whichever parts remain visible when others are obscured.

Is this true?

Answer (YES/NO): NO